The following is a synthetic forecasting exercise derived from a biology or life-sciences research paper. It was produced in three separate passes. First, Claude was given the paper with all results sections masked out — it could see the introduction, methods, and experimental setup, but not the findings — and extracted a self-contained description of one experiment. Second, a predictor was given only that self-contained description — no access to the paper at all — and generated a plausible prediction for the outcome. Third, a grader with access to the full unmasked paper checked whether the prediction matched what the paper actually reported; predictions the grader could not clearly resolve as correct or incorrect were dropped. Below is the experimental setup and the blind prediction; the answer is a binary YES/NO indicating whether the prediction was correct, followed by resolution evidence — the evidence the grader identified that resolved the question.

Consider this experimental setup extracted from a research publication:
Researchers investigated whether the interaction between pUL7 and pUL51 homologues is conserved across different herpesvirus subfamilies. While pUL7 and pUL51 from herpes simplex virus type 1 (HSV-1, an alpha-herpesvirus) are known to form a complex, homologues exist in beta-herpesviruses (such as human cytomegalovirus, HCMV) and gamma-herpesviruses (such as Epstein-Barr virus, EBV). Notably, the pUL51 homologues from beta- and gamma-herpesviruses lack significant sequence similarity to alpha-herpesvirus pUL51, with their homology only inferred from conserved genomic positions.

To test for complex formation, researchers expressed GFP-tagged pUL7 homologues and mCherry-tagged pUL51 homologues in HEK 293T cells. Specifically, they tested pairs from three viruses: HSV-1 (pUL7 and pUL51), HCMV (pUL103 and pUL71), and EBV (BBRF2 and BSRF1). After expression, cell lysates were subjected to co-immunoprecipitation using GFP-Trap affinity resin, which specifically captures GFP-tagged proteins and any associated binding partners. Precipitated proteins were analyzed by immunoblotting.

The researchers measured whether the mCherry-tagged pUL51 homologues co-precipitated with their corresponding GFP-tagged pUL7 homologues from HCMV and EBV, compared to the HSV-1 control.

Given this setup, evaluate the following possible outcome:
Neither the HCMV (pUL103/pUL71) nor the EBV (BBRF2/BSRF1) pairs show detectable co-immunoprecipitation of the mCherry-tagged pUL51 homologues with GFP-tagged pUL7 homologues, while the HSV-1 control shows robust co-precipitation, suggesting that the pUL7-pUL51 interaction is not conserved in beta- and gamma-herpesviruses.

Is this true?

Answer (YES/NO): NO